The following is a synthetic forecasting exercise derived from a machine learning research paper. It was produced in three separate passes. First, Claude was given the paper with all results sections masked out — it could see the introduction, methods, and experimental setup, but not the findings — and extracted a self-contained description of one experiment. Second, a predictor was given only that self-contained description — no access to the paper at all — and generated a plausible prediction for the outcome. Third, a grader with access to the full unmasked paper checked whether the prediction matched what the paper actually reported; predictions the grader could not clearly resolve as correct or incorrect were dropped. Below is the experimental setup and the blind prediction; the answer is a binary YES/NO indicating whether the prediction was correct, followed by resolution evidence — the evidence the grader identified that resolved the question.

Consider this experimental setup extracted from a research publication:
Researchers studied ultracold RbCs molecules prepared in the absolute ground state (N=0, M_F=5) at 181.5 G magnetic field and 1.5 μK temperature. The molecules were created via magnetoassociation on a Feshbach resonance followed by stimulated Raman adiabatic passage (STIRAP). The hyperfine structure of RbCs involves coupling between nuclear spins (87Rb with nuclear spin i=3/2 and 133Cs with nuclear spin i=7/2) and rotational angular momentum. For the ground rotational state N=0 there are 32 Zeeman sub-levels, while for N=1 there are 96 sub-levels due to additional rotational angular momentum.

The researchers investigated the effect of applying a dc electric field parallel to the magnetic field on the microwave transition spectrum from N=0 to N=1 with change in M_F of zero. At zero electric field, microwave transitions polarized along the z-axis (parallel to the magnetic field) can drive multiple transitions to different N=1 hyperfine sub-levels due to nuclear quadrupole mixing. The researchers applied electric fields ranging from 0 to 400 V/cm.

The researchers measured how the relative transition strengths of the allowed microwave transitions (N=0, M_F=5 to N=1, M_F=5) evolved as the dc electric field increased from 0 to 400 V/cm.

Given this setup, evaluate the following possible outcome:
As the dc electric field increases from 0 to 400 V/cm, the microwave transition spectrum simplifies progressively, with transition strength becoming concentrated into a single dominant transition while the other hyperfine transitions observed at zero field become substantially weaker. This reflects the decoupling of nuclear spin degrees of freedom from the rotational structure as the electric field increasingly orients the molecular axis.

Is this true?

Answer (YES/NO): YES